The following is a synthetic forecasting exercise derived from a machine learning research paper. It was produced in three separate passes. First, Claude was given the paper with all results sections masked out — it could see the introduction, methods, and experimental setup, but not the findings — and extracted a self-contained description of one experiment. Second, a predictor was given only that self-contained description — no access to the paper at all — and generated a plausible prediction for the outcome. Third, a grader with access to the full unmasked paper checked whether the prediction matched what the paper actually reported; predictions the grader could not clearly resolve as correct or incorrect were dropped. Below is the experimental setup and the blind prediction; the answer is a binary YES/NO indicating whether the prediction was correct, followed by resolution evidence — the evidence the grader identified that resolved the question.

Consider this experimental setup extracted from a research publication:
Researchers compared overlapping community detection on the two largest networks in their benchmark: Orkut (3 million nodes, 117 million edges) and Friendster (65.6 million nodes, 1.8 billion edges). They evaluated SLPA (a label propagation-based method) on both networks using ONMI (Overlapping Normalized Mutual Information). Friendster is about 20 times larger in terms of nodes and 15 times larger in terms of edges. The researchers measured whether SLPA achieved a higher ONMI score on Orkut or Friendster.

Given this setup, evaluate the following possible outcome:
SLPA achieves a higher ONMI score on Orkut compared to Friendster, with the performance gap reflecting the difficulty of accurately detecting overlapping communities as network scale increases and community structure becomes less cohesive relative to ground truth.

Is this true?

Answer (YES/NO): YES